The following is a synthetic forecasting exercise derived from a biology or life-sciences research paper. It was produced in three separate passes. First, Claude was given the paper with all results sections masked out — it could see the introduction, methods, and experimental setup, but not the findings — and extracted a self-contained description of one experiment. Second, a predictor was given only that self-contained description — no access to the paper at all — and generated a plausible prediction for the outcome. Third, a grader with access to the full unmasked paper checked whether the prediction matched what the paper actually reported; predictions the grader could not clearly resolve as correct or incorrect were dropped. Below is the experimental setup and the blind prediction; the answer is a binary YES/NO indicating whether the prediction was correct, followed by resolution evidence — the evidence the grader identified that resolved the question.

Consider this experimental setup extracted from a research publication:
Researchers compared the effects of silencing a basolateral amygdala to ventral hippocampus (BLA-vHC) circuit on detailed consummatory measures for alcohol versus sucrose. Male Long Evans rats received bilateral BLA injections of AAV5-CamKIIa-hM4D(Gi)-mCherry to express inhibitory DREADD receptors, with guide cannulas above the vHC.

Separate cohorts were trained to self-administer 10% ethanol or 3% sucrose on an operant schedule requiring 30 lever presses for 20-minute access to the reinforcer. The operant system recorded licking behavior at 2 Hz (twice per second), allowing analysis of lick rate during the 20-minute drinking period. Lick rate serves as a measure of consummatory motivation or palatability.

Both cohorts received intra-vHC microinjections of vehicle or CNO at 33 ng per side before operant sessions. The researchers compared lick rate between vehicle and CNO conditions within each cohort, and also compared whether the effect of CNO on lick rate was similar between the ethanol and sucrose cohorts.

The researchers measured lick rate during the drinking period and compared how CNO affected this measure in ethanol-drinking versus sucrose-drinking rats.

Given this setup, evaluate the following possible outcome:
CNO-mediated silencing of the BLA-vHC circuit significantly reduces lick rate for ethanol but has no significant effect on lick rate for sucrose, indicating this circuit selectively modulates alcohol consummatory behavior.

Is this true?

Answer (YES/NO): YES